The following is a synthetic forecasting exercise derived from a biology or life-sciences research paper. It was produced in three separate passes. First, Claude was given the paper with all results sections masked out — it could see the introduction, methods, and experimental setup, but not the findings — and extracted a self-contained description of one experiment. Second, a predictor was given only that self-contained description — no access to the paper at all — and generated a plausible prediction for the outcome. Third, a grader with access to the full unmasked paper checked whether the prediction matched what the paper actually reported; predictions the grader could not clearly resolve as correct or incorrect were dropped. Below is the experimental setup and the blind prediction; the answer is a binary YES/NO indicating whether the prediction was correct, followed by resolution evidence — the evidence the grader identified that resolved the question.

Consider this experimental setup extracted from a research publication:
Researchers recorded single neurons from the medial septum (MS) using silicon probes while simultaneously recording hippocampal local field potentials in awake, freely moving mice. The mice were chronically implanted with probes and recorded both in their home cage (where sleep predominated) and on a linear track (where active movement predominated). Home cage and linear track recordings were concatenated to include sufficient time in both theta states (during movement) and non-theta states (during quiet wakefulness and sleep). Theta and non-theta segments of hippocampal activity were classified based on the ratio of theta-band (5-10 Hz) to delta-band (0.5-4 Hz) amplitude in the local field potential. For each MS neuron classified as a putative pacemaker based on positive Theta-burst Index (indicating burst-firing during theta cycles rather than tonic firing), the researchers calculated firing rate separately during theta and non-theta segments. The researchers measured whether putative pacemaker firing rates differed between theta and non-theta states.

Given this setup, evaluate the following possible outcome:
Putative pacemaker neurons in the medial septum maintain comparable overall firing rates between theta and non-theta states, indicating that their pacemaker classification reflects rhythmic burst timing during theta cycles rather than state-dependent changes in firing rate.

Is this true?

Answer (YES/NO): NO